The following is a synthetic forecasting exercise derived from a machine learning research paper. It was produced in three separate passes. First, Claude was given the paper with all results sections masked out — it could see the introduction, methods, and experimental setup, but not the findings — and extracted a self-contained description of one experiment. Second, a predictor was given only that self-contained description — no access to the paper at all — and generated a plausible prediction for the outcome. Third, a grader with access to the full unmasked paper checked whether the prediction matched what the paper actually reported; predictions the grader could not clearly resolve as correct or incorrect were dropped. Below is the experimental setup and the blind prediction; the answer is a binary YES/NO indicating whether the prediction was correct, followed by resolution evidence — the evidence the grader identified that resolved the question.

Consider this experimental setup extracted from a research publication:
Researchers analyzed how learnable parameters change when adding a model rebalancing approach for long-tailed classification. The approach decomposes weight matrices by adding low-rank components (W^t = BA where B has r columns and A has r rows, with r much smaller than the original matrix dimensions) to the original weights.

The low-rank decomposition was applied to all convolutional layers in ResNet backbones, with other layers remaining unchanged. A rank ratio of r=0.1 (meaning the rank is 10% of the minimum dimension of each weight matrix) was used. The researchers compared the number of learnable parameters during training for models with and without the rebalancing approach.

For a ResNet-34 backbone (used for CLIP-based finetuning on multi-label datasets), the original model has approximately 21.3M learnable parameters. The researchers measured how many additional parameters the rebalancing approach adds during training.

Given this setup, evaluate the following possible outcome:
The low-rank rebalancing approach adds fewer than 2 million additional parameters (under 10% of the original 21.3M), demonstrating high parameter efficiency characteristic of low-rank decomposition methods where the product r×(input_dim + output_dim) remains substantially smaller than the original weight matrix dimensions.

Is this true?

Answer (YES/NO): NO